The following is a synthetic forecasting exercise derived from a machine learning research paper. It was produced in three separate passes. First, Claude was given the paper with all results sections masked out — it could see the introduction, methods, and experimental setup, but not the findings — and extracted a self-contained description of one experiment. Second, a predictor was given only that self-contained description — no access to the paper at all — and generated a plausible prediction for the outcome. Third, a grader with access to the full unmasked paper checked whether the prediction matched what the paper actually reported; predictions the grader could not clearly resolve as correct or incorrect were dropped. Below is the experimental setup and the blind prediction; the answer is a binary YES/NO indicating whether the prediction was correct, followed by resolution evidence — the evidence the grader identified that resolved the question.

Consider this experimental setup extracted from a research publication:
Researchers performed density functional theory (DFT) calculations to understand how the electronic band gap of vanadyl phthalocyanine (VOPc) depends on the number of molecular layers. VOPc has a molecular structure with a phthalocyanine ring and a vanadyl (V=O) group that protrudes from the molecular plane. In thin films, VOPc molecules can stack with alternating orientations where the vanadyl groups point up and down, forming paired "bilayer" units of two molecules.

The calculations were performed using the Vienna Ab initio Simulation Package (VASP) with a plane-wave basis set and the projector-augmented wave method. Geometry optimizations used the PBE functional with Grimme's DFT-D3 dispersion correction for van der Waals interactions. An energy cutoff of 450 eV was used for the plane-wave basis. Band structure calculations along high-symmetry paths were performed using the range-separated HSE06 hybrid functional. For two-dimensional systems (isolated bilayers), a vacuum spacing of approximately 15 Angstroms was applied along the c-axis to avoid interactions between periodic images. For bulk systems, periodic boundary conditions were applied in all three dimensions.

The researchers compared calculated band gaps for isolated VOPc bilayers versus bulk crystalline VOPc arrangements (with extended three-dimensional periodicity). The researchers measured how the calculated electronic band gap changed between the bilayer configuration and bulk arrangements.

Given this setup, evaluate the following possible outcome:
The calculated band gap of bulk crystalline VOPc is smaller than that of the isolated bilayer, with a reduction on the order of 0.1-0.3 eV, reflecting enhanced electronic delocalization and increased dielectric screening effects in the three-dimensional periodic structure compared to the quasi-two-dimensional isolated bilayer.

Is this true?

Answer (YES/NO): YES